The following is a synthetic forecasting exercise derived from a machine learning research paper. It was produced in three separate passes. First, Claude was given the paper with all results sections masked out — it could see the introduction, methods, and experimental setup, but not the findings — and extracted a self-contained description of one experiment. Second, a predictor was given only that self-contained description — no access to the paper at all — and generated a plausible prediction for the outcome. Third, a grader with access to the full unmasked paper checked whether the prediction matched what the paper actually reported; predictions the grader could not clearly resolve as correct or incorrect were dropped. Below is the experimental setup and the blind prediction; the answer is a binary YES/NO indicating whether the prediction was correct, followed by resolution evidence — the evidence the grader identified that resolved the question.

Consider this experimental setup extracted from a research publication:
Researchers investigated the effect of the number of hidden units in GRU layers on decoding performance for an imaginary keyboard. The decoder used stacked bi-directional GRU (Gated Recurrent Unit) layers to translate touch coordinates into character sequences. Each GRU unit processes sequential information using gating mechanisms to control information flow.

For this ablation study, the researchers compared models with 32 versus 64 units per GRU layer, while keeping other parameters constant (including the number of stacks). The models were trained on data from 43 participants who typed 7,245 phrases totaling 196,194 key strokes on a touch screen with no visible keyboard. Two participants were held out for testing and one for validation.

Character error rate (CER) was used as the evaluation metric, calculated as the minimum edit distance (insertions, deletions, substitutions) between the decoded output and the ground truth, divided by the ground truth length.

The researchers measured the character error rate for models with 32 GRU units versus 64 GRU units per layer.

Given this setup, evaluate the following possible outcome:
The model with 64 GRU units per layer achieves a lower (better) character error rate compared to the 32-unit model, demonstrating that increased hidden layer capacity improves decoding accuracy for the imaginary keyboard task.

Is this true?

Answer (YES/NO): YES